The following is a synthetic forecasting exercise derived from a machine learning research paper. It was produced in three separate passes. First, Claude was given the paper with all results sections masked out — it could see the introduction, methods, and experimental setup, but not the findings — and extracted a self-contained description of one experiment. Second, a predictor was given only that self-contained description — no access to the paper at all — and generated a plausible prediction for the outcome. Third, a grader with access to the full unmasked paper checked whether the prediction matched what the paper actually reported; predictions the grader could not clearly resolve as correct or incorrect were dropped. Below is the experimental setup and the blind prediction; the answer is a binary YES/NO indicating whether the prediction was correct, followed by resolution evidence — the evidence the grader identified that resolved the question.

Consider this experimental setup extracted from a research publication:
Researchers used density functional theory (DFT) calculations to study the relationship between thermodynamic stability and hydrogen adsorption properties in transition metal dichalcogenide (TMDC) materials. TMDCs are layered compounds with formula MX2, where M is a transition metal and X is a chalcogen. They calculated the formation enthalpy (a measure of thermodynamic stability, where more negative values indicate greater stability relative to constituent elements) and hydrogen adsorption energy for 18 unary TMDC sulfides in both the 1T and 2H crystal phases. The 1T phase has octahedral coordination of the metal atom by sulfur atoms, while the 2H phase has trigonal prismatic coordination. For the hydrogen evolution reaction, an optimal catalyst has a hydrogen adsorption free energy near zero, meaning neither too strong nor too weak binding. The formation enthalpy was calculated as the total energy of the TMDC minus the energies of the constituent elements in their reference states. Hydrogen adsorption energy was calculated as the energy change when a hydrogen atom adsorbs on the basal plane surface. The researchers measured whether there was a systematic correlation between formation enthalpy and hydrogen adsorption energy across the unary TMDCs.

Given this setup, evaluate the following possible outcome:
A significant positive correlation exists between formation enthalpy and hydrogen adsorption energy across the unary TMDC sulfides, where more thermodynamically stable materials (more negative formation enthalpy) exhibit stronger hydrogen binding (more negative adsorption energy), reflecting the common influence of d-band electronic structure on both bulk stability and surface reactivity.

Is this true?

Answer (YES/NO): NO